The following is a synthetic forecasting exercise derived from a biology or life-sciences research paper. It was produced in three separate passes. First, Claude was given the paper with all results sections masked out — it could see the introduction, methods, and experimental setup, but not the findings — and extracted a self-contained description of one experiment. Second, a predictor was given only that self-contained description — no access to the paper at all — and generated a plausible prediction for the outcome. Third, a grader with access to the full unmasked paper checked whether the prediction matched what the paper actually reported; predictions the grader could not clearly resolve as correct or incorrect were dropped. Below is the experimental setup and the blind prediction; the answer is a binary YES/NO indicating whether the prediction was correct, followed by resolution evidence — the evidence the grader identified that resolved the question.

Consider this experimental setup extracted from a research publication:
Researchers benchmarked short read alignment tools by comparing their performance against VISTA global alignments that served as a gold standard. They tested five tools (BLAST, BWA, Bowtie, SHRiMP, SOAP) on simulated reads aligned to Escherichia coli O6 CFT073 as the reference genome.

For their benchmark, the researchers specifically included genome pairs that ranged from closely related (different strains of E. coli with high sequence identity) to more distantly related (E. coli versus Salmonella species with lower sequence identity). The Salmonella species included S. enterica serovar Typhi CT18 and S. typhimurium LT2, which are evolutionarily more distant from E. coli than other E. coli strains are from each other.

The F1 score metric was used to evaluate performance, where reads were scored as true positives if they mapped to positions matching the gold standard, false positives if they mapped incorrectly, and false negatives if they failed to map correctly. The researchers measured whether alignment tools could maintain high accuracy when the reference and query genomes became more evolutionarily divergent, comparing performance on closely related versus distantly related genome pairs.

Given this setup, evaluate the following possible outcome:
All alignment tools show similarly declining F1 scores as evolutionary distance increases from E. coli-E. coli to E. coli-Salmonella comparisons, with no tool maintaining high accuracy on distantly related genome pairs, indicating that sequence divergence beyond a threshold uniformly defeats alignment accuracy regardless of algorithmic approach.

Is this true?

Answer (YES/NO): NO